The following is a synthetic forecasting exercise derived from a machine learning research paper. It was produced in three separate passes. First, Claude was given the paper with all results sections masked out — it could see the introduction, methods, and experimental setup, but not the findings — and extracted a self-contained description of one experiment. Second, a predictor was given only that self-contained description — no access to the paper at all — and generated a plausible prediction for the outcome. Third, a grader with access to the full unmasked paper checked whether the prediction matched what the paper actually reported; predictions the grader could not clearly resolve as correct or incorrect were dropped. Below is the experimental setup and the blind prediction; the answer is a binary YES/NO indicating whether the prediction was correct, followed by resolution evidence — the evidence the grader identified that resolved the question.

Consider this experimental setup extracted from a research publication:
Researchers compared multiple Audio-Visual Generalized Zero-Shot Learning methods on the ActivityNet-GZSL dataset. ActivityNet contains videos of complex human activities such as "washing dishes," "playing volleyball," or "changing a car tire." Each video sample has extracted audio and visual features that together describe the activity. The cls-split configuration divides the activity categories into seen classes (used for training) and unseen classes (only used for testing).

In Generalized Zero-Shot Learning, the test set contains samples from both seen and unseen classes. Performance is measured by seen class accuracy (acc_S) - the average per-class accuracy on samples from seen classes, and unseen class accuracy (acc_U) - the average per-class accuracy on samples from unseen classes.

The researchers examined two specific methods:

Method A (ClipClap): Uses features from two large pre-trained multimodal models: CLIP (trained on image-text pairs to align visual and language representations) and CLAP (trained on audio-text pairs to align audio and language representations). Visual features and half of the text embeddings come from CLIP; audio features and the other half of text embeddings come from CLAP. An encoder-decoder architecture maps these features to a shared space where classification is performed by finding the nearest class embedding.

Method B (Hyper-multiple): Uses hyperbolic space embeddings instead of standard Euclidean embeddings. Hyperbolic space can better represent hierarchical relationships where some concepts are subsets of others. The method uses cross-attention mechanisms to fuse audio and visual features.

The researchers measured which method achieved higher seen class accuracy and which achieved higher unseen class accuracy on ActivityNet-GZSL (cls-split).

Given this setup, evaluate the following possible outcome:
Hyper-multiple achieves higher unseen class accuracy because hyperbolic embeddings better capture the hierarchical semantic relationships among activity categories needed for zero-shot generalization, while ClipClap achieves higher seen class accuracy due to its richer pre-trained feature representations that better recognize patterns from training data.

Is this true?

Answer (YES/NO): YES